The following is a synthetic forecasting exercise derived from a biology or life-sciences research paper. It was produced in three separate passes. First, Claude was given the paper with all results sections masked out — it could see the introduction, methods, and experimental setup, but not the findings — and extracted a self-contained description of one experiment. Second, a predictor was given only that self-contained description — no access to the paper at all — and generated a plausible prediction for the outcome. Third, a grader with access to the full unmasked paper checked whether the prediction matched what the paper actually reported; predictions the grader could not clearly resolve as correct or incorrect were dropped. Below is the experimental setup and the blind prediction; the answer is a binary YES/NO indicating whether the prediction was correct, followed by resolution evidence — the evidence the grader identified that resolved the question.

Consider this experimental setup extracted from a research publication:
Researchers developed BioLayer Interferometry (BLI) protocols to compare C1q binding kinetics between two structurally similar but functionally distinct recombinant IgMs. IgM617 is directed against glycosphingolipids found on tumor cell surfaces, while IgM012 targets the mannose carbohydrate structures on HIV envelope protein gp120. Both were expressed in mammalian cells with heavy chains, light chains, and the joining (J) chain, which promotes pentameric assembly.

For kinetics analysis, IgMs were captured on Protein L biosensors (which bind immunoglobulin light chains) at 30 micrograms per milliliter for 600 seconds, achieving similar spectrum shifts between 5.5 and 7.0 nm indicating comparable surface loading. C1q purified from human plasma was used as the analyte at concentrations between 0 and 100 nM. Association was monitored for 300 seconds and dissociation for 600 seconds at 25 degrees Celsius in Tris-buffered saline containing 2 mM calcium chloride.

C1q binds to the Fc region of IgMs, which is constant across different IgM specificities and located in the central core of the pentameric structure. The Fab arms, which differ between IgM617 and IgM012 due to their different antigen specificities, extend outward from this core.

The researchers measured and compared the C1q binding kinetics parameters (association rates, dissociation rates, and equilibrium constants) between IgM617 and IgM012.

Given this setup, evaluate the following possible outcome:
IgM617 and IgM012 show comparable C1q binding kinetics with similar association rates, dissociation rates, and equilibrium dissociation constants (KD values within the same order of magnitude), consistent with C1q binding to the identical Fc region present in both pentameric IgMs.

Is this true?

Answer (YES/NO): YES